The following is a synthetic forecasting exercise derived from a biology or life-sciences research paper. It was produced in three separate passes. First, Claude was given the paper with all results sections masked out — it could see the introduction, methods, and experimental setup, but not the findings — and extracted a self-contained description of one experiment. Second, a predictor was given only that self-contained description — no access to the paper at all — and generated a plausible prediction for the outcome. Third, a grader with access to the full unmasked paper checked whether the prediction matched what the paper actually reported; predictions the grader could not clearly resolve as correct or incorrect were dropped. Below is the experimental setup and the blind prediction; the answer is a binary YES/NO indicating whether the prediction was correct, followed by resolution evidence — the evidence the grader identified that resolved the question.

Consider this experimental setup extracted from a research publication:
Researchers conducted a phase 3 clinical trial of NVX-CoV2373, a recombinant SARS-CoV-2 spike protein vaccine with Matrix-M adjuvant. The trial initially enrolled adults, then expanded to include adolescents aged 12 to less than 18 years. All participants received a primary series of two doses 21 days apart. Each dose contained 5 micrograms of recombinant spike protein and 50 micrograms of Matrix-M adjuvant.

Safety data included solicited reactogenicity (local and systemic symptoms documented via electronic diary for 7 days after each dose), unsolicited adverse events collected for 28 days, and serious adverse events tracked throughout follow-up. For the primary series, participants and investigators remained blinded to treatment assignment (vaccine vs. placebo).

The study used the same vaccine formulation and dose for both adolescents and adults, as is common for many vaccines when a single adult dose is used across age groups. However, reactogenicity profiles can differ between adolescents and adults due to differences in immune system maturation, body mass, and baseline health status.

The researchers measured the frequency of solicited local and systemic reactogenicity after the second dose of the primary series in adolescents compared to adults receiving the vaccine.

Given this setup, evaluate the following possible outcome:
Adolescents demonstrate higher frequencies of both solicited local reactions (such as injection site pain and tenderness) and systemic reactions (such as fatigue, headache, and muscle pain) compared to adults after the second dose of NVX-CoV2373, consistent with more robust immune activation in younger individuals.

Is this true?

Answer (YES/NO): NO